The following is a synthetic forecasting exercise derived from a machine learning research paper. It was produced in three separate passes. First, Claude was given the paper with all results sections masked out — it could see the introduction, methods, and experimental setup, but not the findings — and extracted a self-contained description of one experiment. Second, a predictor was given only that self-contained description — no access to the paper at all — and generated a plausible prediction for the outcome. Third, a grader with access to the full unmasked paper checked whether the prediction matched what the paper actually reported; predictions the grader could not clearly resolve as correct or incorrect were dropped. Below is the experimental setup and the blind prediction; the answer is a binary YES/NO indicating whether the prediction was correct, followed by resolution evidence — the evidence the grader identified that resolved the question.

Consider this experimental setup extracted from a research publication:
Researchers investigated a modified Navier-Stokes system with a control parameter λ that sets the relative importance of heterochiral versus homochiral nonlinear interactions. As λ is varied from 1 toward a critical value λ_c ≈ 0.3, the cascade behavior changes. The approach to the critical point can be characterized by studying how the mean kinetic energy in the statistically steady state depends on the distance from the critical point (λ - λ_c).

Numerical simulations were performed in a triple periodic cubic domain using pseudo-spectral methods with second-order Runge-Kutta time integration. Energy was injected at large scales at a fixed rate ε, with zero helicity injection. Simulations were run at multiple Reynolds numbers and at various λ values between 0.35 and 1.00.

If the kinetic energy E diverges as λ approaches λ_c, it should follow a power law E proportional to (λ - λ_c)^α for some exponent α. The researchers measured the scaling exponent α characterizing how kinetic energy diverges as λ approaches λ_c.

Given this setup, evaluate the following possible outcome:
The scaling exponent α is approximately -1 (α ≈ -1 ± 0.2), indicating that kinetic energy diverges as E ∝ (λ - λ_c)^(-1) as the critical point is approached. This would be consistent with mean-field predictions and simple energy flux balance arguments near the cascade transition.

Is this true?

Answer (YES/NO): NO